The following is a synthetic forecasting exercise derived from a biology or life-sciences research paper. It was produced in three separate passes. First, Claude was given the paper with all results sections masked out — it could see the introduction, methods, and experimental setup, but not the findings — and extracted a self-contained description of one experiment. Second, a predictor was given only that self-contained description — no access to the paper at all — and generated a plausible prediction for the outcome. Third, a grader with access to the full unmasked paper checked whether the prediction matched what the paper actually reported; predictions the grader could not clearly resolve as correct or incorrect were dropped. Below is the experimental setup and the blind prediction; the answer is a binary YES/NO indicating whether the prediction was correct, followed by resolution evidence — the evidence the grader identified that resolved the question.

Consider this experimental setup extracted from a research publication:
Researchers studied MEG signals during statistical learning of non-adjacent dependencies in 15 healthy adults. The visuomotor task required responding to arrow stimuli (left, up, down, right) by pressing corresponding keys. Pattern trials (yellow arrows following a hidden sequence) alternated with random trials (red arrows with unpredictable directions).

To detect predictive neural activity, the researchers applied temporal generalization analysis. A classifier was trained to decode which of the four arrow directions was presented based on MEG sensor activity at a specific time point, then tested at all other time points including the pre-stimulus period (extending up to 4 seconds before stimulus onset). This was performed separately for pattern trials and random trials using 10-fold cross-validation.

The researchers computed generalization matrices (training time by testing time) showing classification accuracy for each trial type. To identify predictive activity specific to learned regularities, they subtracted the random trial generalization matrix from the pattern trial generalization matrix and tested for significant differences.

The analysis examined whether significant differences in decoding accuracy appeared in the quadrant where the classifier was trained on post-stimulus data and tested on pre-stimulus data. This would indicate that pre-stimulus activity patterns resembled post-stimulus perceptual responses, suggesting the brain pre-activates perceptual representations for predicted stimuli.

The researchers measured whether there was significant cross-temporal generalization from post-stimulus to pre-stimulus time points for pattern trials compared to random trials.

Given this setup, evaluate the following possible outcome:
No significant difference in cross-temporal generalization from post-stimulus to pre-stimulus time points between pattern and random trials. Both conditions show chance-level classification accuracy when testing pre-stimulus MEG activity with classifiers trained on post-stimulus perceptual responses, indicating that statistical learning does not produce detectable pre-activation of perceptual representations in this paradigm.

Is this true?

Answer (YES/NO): NO